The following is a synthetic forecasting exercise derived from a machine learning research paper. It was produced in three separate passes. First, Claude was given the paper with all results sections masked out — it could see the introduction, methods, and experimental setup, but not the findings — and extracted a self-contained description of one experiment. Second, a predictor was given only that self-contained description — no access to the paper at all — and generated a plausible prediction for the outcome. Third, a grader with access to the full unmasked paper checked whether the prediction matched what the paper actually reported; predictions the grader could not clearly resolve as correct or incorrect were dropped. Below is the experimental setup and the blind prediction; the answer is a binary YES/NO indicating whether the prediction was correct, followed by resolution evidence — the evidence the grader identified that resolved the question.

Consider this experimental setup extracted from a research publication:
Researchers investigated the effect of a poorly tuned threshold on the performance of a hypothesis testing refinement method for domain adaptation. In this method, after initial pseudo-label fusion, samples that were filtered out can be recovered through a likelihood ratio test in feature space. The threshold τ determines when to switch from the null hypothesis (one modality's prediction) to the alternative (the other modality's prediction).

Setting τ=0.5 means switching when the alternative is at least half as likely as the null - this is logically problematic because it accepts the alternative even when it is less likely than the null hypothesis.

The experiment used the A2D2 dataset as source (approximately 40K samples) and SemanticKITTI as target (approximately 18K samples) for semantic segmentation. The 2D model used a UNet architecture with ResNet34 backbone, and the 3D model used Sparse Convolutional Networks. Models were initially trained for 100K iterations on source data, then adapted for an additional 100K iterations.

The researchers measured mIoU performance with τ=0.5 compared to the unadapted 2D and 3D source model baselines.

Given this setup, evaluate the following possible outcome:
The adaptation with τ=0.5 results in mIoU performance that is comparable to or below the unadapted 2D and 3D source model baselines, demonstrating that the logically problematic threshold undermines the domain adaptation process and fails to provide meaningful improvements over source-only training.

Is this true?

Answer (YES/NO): NO